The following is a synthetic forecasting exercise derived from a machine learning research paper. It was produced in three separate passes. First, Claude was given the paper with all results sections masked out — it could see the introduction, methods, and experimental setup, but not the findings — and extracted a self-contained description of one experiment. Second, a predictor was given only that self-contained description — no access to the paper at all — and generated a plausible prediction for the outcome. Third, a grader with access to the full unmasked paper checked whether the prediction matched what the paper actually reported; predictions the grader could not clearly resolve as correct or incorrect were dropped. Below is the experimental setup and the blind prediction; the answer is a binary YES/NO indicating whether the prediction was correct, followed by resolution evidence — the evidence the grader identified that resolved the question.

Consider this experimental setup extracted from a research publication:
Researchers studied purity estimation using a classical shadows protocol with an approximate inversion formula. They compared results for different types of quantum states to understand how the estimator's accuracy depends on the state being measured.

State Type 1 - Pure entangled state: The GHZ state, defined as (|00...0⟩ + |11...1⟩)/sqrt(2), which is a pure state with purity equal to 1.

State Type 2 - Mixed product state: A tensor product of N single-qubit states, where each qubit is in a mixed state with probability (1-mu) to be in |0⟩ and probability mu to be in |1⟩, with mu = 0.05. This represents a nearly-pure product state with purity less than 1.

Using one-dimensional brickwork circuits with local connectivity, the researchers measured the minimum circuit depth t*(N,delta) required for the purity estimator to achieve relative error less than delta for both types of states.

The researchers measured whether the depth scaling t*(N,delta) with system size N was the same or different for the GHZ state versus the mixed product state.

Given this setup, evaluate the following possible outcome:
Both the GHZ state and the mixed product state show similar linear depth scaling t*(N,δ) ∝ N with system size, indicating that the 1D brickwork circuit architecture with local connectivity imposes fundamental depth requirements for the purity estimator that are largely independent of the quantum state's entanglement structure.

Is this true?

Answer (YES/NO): YES